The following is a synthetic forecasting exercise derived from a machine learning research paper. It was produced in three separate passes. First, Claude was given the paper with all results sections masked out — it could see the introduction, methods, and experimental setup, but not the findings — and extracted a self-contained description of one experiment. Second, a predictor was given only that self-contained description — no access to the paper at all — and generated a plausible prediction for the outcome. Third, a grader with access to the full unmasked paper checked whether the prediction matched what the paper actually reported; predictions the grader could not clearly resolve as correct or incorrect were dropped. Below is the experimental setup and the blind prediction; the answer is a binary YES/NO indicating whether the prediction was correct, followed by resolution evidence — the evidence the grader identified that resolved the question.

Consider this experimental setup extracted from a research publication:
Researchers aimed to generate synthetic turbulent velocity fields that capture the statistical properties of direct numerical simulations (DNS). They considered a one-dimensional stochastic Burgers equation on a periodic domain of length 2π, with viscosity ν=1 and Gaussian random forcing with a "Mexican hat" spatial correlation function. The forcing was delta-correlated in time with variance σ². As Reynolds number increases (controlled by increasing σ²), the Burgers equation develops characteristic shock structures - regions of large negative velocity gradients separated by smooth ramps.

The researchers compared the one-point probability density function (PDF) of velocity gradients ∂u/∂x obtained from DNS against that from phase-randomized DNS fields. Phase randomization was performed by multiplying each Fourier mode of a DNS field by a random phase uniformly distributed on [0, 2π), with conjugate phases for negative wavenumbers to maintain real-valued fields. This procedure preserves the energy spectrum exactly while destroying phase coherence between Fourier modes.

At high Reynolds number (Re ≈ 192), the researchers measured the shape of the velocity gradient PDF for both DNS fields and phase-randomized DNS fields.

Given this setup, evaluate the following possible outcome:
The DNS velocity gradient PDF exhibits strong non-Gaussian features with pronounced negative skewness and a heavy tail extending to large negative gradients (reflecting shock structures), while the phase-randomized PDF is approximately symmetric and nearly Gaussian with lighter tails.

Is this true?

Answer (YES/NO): NO